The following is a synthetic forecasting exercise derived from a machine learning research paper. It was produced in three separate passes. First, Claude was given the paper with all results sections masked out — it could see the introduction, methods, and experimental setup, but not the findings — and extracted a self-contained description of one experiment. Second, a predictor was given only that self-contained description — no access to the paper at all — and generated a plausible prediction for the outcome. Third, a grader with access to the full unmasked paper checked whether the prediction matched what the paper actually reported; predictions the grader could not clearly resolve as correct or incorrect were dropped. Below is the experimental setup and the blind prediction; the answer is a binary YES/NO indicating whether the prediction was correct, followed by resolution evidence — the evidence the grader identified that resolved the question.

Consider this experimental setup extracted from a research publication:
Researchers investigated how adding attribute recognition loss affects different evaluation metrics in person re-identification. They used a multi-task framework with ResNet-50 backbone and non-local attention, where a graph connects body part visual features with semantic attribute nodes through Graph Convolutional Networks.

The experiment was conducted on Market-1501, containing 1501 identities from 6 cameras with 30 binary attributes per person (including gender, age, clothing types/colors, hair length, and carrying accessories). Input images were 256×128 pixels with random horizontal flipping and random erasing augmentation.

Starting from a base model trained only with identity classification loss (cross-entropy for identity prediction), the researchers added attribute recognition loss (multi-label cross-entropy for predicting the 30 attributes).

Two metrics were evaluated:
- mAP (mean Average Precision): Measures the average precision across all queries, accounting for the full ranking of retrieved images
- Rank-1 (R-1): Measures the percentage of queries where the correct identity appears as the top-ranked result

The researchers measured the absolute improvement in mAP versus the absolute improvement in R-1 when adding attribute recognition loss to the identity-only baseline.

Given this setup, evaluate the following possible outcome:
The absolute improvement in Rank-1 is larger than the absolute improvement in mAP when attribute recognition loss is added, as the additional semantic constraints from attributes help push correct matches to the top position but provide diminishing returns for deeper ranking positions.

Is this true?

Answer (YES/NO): NO